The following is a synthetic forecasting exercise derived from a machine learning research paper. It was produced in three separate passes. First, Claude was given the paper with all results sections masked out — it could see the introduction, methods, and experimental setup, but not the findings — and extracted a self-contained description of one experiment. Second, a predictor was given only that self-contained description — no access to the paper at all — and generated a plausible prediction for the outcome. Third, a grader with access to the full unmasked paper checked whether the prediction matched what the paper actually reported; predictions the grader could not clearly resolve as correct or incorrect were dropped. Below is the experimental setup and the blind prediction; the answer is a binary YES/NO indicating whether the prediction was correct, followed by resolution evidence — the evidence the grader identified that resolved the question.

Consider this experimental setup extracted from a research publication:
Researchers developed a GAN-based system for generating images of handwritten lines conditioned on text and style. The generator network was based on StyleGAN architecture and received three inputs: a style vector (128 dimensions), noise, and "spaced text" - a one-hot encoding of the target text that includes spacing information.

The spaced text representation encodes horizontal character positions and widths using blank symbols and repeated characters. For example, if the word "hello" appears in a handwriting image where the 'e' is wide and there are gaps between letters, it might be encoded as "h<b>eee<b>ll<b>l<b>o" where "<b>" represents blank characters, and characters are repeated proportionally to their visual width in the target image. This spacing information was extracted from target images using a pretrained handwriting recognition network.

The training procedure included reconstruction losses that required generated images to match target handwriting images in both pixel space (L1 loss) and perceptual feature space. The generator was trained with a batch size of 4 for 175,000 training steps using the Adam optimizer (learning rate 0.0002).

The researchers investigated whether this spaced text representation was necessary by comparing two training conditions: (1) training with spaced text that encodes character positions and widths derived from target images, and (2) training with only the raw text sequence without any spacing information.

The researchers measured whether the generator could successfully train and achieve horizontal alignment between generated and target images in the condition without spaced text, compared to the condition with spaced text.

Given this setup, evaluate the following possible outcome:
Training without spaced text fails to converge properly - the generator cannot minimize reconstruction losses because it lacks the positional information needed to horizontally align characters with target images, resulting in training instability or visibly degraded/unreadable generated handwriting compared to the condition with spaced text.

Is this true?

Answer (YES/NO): YES